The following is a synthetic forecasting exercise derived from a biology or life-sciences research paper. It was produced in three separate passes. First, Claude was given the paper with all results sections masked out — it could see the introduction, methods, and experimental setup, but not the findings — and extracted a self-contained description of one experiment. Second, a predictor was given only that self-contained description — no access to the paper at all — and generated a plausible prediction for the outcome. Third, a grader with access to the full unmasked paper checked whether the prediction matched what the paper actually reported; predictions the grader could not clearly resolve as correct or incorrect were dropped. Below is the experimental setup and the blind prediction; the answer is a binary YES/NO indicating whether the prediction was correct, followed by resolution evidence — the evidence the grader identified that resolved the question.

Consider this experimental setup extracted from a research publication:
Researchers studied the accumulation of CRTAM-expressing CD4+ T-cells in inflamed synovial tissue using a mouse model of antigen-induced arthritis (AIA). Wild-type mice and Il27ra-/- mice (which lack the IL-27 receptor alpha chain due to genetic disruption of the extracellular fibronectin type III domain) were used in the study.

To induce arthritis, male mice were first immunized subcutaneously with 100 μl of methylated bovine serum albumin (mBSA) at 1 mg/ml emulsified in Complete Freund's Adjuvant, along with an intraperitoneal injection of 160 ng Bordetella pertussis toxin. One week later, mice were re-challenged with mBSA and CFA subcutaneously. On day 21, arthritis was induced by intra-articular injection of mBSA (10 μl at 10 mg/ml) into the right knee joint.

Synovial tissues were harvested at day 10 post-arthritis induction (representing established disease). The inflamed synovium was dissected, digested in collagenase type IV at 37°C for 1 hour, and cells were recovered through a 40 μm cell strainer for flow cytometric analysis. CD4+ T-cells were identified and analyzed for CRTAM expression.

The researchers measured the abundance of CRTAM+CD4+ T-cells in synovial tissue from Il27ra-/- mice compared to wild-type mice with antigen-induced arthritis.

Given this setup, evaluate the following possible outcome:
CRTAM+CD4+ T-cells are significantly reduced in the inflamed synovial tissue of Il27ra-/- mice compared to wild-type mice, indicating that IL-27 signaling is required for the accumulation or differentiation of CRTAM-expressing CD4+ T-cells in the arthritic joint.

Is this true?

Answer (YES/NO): NO